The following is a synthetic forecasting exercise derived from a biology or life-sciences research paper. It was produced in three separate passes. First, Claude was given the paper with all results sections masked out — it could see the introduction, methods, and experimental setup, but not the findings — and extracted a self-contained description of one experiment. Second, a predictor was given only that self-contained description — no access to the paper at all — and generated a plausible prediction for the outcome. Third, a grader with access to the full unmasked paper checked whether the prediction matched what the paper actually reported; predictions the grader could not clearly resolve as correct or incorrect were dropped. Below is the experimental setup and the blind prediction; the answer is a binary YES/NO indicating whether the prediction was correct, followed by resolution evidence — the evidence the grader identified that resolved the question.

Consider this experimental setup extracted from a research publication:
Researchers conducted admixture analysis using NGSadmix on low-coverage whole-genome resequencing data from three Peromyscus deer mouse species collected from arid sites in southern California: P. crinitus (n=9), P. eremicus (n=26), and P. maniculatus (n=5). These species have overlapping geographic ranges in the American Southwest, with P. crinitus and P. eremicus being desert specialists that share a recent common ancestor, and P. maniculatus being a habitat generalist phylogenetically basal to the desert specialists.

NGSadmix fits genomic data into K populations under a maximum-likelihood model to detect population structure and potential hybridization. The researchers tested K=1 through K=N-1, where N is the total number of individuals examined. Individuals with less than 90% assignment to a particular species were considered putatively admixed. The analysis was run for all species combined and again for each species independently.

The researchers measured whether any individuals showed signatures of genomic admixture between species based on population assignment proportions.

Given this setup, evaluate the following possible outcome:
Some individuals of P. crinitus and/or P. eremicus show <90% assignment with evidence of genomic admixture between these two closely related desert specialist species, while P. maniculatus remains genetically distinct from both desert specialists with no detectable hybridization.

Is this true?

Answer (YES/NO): NO